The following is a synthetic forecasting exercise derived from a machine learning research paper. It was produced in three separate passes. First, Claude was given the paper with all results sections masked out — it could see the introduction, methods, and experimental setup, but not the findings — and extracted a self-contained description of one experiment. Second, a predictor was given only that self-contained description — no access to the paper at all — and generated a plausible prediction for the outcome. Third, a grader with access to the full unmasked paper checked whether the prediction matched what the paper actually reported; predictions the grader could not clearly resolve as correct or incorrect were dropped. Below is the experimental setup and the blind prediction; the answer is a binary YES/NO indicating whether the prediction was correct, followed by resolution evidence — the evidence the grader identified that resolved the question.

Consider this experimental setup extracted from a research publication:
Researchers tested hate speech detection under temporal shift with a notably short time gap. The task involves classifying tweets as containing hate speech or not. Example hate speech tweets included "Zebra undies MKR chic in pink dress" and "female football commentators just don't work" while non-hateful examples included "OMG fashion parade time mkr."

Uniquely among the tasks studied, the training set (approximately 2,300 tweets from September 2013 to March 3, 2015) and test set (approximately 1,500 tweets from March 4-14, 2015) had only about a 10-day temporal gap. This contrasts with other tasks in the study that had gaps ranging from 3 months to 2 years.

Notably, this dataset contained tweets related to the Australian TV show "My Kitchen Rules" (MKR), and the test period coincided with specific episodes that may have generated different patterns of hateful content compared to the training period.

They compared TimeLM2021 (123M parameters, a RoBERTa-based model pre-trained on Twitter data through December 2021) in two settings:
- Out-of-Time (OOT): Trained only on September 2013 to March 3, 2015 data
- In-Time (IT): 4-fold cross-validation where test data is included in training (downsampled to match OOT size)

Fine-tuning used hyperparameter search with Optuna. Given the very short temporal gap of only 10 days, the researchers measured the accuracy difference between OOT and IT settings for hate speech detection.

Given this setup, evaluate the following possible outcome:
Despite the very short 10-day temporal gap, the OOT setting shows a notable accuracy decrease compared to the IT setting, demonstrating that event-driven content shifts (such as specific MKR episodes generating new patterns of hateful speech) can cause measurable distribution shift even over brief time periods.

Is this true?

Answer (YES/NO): YES